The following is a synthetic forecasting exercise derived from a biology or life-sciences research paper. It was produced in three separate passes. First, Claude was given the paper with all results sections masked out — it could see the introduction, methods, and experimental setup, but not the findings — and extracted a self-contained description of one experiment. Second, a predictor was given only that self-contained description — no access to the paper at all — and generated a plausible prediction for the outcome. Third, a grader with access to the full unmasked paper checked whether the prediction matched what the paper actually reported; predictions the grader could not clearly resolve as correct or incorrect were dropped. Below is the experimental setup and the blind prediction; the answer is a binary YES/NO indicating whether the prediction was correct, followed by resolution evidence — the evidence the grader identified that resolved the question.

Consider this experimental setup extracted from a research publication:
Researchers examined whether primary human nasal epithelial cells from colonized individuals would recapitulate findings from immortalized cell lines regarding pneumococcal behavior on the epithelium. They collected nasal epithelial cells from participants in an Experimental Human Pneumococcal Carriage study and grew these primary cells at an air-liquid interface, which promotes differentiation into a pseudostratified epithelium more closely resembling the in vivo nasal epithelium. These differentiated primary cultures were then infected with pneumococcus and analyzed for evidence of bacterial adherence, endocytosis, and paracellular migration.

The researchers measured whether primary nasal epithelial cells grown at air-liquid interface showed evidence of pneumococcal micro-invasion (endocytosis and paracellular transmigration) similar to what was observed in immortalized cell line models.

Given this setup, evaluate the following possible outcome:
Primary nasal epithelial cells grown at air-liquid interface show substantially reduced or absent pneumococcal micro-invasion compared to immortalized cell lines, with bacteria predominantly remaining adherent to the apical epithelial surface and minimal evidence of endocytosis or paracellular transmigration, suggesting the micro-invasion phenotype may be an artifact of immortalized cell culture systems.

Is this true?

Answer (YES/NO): NO